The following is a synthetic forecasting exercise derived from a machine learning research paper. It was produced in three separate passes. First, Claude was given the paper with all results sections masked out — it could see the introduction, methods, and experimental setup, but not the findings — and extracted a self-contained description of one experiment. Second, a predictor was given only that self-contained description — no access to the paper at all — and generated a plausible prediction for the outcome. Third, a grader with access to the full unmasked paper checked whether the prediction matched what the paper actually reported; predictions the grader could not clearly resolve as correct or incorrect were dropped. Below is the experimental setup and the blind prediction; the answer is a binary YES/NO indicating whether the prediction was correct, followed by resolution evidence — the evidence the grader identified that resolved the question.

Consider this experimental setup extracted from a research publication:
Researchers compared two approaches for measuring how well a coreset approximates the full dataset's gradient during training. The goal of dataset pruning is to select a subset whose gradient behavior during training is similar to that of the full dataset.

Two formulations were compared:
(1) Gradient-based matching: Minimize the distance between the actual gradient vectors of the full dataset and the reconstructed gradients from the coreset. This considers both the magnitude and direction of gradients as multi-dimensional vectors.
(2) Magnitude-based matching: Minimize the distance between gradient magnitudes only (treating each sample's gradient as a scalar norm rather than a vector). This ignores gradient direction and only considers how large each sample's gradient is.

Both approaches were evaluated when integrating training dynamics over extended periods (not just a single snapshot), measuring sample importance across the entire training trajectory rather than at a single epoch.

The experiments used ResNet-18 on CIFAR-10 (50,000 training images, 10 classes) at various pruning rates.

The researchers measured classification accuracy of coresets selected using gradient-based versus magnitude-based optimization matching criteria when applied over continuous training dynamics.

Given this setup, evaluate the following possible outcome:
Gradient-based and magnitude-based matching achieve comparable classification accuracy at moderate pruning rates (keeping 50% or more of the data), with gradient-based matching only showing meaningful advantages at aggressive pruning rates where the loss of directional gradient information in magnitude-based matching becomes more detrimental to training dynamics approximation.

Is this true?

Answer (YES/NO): NO